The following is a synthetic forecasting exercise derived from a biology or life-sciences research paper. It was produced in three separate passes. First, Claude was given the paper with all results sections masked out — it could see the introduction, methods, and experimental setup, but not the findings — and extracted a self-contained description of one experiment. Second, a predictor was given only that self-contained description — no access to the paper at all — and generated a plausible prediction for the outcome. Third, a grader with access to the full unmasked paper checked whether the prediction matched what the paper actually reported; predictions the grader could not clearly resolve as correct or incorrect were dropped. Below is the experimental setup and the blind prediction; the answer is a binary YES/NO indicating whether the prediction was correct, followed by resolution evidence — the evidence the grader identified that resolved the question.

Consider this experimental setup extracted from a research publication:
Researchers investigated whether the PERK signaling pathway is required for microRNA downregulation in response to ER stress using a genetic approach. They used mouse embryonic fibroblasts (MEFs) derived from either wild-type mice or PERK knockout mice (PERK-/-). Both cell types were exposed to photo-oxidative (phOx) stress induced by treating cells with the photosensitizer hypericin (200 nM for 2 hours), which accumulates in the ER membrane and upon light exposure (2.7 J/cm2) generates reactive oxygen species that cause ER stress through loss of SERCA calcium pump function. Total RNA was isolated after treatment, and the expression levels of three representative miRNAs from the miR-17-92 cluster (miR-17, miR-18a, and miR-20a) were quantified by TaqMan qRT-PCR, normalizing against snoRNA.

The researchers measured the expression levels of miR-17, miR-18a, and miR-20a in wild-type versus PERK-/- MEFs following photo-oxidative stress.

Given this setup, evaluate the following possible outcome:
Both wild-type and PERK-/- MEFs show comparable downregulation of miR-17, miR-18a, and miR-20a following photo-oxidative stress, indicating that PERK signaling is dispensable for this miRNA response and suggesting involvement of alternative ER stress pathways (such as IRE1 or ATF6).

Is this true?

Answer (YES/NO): NO